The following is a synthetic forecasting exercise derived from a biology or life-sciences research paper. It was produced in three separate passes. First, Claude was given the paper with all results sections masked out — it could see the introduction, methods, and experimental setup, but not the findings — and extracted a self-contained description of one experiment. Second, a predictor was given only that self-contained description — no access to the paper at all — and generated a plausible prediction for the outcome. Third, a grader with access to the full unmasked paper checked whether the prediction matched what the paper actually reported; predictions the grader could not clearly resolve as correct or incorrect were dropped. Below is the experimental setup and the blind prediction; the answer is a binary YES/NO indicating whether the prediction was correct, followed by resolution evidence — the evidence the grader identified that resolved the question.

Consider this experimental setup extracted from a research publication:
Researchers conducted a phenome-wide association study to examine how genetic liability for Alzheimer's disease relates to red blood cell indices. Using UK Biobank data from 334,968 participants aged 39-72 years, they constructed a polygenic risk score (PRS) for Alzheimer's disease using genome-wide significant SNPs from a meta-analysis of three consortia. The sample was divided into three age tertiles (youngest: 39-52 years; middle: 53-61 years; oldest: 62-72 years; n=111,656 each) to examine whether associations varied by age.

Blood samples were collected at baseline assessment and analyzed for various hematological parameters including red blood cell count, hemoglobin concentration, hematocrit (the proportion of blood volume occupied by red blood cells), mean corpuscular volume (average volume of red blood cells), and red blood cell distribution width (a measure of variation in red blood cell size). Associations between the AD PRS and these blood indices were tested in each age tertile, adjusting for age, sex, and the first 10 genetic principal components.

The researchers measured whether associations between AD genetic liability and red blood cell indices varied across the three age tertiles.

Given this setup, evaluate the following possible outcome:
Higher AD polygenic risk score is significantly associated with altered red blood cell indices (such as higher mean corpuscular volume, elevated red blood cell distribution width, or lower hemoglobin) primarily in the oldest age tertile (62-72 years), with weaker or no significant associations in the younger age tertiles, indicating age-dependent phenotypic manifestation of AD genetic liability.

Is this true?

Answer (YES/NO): NO